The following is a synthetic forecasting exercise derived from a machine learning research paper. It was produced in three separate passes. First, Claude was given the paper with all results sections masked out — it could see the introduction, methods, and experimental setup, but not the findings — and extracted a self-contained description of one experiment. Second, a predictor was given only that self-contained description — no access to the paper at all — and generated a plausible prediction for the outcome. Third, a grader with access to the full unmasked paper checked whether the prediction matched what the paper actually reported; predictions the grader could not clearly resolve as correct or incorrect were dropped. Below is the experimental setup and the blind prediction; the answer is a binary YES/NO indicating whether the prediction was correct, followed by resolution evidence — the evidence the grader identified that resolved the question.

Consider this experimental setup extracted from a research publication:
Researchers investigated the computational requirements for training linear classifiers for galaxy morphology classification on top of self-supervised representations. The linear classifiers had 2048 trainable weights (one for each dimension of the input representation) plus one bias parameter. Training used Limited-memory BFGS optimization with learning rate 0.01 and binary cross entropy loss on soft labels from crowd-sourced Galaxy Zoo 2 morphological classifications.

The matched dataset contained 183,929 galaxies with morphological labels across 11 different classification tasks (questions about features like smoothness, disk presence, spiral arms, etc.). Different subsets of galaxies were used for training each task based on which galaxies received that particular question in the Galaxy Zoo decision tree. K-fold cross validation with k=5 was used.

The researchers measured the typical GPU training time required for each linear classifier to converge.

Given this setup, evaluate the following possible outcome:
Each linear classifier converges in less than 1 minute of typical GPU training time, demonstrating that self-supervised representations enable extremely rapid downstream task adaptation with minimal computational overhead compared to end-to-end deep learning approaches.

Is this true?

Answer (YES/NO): YES